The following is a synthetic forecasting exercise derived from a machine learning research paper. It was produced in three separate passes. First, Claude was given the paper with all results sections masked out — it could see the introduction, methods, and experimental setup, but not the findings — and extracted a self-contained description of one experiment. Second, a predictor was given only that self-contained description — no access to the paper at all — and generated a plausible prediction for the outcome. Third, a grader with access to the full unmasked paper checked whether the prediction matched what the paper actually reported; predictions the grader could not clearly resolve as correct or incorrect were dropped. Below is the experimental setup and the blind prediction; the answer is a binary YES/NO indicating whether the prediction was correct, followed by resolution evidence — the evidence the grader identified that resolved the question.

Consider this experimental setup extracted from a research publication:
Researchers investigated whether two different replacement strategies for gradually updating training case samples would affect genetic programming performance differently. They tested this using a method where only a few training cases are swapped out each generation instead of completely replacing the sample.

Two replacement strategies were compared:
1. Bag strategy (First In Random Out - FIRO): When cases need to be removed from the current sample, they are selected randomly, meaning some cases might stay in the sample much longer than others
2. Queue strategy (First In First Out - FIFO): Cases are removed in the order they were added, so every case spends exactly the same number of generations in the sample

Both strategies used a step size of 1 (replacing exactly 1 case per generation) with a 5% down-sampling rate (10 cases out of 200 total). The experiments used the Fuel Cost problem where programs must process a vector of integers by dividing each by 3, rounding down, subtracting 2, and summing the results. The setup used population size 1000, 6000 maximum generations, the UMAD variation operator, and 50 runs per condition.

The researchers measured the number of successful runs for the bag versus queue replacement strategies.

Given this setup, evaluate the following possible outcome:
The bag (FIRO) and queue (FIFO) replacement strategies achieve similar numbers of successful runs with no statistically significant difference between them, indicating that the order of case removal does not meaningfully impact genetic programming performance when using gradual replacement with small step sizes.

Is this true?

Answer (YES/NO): YES